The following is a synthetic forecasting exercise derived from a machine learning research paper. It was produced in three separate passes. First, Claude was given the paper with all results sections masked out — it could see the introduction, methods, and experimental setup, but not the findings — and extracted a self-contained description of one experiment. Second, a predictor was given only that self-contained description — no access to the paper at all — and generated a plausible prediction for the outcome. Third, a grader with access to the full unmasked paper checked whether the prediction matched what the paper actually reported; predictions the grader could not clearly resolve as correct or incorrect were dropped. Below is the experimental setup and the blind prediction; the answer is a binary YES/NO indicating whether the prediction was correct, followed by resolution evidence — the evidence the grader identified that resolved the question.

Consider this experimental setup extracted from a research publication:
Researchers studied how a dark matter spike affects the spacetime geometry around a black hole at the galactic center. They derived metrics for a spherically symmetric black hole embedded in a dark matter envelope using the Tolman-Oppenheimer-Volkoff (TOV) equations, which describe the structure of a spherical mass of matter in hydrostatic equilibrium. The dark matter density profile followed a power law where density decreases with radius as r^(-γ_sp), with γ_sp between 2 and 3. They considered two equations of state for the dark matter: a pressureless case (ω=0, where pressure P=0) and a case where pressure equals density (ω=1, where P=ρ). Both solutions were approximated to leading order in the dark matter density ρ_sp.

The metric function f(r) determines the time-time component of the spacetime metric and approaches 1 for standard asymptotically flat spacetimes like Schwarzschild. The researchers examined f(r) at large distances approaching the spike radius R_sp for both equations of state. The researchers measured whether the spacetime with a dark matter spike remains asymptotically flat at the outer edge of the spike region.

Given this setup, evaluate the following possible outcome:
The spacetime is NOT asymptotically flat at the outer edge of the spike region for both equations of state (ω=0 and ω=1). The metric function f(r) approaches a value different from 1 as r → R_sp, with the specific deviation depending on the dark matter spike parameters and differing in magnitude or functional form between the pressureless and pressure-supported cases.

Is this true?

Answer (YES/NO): YES